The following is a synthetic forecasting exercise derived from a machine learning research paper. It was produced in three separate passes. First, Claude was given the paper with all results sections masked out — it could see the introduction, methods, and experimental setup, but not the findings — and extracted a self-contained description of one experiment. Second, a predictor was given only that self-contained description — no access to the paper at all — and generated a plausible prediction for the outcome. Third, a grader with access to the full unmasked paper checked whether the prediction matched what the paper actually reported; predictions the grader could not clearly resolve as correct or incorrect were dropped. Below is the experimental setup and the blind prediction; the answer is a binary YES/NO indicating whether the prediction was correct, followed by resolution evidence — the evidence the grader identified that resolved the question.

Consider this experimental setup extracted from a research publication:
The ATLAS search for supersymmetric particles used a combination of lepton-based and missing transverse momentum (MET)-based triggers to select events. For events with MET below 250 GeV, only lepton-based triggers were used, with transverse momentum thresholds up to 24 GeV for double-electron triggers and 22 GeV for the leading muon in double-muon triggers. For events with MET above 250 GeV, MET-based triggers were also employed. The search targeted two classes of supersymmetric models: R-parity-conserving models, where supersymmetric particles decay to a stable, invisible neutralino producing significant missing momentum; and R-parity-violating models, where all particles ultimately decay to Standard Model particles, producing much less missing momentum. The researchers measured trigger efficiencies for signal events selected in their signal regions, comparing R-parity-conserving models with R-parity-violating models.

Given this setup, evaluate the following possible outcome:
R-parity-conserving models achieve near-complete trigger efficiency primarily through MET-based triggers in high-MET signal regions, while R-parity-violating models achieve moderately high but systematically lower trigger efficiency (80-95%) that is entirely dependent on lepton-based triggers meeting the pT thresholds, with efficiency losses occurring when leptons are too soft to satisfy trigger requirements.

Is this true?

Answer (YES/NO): NO